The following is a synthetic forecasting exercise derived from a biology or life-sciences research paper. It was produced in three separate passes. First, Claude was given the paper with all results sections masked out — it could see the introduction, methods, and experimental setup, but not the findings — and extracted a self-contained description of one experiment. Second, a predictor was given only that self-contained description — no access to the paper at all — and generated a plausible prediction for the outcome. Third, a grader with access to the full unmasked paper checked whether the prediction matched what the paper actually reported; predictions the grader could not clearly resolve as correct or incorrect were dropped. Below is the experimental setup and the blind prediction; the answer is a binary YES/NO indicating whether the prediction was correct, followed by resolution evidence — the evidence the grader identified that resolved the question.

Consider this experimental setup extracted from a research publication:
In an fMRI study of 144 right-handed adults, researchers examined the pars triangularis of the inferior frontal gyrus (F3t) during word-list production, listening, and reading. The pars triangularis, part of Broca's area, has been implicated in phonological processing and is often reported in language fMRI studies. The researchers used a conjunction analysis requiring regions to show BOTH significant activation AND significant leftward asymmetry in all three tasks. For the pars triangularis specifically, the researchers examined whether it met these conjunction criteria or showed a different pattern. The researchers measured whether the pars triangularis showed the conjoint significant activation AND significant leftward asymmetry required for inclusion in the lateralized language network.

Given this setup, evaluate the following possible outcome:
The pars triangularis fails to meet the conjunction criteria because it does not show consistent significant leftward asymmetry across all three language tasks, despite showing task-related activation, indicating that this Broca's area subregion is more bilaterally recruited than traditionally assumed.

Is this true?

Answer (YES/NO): YES